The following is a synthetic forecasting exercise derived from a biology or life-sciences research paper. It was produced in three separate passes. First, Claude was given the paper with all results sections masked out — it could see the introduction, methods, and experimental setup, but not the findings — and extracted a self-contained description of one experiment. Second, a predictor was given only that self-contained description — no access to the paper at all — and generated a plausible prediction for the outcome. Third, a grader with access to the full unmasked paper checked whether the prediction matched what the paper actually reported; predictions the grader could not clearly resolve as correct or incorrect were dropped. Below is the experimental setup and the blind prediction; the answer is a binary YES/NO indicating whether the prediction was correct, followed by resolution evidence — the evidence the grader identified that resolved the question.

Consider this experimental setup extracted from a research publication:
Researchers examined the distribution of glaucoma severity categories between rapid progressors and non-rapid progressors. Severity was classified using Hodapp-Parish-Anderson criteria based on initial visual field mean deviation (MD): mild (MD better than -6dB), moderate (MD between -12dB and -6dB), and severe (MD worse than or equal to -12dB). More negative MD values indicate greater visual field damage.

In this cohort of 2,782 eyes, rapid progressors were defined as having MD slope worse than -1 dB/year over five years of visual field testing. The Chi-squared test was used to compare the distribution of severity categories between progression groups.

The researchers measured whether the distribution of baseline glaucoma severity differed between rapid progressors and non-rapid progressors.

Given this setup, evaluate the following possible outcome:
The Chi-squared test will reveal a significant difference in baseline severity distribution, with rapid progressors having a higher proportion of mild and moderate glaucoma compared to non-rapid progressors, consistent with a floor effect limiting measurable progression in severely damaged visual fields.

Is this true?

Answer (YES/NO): NO